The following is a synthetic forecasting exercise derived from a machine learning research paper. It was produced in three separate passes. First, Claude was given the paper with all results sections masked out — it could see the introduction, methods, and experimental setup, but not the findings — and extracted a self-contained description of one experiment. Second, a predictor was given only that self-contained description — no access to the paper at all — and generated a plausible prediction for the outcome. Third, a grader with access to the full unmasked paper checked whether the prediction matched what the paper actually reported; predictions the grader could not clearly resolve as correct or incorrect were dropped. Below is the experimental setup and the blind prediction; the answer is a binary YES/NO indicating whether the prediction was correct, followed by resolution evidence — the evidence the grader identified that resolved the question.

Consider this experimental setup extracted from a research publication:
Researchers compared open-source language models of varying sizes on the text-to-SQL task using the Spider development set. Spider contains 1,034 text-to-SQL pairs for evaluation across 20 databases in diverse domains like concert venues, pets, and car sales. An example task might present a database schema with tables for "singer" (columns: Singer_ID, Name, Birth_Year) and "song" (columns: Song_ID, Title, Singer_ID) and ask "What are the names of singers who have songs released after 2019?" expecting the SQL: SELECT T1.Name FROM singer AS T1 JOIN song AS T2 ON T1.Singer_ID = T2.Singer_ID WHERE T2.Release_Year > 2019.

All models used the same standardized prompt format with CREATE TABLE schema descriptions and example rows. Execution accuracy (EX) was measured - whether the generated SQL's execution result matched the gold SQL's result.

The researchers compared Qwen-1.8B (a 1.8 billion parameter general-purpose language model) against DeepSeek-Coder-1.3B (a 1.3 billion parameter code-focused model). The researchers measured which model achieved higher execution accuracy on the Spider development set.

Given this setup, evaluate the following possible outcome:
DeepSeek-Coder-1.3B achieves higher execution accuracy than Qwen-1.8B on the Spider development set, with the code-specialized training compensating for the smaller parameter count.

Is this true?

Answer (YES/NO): YES